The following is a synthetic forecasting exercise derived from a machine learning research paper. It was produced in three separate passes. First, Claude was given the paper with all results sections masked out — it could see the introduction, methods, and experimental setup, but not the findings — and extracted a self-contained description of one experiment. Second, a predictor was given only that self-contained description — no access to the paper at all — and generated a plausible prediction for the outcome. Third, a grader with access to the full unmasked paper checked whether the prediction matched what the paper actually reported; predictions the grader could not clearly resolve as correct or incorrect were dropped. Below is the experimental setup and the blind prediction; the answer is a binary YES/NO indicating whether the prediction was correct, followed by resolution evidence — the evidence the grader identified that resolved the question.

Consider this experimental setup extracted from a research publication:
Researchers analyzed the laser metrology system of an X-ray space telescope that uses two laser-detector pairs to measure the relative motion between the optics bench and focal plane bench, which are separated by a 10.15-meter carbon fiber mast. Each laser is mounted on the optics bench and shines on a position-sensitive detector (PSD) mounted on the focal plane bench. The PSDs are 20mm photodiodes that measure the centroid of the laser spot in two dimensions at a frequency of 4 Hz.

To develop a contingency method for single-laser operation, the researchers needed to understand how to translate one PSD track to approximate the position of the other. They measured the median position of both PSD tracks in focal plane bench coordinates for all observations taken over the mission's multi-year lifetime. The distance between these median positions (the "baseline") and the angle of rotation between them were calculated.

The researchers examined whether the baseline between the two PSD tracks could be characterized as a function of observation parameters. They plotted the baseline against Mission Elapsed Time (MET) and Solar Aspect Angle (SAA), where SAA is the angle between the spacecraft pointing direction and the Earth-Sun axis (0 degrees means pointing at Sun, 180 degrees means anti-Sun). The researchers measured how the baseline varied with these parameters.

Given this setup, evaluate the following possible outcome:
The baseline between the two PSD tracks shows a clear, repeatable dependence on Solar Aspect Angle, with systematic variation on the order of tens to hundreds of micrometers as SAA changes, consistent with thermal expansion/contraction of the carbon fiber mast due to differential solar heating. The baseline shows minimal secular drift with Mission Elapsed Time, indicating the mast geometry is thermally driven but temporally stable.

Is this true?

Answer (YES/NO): NO